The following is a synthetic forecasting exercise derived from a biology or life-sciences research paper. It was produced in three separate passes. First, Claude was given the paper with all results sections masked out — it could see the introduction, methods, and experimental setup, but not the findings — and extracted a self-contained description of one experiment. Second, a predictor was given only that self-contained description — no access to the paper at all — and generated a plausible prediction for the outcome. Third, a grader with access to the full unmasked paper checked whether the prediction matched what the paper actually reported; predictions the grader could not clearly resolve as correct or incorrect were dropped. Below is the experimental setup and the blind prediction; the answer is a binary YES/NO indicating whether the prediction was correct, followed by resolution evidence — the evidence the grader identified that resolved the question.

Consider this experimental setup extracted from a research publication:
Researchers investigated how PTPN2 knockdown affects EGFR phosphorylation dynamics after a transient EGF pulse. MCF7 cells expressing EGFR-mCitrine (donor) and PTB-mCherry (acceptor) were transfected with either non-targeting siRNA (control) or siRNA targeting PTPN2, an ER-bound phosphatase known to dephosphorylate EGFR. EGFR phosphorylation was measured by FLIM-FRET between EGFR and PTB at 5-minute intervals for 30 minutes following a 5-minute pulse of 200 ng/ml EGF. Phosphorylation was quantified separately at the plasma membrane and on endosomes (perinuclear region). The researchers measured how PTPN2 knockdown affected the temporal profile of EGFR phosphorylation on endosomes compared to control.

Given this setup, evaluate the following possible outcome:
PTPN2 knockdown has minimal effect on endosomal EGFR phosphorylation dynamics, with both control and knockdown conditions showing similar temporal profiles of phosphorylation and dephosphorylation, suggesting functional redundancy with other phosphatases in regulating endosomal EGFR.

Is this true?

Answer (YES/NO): NO